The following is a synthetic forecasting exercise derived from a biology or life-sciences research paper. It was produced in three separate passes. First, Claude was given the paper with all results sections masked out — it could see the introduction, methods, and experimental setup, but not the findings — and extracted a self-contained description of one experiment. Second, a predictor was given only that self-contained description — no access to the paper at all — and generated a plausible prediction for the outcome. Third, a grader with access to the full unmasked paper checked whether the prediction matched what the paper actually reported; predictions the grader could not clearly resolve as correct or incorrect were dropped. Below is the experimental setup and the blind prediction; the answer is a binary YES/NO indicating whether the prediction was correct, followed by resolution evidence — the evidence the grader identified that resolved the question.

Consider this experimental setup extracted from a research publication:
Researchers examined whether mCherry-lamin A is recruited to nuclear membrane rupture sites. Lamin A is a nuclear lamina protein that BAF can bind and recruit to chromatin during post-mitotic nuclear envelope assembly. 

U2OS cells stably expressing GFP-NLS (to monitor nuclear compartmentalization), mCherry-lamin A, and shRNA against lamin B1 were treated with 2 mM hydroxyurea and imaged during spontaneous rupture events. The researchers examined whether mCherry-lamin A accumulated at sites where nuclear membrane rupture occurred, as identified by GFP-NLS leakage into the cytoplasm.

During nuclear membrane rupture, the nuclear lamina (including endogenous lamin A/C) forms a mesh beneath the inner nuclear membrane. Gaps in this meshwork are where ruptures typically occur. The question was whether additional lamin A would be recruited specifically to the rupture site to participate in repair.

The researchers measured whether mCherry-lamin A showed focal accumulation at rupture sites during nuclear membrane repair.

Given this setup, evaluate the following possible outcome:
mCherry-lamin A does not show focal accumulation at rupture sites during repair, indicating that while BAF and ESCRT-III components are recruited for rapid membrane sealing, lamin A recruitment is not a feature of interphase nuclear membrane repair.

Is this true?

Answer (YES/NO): NO